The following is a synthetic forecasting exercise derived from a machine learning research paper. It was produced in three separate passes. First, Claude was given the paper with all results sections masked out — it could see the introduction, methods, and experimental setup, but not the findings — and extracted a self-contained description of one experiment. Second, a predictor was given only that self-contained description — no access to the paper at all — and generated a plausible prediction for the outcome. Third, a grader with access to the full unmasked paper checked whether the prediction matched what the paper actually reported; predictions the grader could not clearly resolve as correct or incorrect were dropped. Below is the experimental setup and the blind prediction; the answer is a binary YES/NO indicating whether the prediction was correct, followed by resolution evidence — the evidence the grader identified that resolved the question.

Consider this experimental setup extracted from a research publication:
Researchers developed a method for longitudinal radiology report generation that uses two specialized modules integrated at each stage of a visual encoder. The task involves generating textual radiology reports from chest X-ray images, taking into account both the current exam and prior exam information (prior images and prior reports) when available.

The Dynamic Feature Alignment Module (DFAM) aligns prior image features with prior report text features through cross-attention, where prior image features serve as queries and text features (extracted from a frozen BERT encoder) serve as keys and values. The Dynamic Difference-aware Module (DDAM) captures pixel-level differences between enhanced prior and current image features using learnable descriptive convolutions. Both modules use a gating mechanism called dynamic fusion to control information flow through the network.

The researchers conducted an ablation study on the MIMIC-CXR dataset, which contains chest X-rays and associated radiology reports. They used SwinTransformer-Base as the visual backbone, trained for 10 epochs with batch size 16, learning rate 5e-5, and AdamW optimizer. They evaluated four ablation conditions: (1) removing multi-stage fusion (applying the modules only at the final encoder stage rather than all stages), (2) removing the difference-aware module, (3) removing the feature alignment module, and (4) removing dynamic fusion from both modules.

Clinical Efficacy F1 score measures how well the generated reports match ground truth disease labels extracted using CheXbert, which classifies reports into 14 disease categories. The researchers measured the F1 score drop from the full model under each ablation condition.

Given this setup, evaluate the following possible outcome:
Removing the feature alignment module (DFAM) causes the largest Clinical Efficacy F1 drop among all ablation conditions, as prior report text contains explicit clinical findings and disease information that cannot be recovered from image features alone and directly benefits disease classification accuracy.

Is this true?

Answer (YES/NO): NO